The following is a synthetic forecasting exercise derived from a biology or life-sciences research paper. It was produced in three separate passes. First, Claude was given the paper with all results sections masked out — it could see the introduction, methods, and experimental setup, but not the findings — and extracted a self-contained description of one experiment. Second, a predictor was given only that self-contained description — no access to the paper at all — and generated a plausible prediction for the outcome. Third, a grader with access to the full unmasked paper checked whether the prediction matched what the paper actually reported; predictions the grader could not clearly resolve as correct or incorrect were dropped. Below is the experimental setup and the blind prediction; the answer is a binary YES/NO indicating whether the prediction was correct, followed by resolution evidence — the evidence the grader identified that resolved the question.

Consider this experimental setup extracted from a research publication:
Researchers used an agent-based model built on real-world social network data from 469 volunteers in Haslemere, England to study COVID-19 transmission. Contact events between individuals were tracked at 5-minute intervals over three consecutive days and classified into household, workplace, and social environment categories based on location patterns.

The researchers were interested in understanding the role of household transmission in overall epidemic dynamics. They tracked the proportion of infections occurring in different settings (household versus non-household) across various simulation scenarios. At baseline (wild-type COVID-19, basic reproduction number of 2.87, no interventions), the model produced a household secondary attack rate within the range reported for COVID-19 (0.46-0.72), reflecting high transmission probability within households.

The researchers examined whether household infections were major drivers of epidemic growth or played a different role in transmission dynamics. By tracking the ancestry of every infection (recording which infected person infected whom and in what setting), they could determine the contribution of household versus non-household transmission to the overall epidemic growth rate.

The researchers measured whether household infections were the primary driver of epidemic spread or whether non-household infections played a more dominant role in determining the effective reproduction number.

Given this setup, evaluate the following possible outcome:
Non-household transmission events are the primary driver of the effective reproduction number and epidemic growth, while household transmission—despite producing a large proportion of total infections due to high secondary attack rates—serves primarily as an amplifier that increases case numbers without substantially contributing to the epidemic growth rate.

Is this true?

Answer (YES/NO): YES